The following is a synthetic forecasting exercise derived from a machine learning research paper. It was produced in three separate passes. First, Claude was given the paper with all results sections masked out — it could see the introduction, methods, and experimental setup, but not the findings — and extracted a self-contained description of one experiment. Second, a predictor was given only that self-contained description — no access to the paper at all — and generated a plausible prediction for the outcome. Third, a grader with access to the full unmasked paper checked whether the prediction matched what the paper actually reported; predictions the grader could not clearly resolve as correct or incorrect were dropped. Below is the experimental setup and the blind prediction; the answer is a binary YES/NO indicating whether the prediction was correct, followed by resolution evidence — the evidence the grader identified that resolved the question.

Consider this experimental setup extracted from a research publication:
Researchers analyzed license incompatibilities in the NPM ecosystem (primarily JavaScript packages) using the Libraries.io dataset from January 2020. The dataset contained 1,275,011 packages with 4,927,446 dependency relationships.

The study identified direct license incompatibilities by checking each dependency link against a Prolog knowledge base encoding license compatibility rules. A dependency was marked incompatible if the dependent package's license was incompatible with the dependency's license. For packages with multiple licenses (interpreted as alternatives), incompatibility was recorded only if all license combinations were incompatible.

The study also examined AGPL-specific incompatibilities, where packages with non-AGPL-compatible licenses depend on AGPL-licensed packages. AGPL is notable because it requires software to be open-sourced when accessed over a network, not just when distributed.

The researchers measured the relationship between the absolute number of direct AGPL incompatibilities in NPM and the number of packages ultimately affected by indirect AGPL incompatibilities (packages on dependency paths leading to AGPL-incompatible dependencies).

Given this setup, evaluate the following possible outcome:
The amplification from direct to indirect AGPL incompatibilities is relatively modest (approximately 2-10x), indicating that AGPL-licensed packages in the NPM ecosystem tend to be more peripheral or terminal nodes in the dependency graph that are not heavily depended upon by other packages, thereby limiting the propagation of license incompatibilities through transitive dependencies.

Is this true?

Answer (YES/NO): NO